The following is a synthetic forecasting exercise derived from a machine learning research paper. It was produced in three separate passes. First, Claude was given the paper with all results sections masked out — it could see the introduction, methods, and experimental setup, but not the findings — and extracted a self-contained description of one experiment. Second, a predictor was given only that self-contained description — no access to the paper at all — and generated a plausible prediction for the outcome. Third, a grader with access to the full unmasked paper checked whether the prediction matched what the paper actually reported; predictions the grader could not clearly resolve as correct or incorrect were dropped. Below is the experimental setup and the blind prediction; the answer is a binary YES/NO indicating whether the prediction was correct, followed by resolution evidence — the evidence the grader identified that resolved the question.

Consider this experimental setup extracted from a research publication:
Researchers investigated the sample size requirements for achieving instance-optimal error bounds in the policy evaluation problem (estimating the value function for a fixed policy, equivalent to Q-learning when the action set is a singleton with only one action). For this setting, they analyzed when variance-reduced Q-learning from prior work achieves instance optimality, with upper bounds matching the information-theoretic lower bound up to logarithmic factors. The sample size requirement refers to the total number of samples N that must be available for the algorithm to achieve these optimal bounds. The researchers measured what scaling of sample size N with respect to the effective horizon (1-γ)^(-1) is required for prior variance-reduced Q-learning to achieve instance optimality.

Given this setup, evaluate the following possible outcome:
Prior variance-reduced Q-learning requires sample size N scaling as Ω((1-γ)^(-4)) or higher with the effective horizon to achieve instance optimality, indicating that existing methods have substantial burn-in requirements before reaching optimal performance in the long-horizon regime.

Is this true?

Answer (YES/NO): NO